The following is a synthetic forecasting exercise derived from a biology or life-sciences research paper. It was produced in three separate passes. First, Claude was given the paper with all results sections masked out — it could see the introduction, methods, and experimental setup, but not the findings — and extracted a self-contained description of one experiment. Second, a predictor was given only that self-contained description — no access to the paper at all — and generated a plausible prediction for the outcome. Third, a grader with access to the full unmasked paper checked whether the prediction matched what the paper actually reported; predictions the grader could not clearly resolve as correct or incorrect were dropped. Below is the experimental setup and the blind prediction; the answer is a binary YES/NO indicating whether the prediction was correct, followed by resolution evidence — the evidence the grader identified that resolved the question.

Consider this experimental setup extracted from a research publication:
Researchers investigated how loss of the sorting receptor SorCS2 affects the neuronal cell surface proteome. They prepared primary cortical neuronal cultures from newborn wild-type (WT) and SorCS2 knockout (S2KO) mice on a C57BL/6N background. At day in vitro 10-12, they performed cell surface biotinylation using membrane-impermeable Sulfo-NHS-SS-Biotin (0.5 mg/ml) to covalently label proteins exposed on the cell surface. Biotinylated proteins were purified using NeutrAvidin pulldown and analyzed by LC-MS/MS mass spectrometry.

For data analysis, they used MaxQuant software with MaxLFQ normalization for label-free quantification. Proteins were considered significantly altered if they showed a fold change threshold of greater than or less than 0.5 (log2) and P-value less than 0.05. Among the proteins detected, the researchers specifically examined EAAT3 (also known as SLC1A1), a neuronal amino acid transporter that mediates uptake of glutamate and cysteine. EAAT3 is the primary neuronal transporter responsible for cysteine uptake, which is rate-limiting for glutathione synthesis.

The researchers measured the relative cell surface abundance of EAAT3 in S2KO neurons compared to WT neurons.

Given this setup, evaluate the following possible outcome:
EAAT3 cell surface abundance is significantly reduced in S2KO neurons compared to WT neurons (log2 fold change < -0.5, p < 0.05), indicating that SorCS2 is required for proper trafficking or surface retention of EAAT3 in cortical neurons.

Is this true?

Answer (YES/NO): YES